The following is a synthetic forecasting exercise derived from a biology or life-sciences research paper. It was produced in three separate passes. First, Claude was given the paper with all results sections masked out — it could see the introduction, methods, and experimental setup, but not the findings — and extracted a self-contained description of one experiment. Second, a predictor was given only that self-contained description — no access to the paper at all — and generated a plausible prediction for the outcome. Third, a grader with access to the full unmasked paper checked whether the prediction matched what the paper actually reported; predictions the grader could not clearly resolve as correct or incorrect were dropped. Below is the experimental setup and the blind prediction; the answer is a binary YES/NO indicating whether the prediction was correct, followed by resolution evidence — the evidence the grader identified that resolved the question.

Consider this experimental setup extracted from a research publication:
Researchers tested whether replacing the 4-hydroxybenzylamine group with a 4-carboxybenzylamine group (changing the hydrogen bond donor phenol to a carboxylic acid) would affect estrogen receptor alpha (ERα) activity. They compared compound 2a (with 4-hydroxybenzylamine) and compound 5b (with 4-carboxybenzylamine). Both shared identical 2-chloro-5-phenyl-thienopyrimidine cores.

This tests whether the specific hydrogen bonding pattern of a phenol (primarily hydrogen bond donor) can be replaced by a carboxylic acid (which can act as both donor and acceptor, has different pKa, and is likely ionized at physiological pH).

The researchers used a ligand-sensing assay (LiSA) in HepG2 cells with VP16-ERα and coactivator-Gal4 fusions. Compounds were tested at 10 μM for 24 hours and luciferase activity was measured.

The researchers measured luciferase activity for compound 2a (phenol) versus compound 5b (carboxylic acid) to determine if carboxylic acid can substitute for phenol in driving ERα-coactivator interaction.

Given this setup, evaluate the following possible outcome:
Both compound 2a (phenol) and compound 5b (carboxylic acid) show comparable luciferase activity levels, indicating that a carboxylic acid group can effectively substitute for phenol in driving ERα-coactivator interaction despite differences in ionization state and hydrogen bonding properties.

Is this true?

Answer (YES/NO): NO